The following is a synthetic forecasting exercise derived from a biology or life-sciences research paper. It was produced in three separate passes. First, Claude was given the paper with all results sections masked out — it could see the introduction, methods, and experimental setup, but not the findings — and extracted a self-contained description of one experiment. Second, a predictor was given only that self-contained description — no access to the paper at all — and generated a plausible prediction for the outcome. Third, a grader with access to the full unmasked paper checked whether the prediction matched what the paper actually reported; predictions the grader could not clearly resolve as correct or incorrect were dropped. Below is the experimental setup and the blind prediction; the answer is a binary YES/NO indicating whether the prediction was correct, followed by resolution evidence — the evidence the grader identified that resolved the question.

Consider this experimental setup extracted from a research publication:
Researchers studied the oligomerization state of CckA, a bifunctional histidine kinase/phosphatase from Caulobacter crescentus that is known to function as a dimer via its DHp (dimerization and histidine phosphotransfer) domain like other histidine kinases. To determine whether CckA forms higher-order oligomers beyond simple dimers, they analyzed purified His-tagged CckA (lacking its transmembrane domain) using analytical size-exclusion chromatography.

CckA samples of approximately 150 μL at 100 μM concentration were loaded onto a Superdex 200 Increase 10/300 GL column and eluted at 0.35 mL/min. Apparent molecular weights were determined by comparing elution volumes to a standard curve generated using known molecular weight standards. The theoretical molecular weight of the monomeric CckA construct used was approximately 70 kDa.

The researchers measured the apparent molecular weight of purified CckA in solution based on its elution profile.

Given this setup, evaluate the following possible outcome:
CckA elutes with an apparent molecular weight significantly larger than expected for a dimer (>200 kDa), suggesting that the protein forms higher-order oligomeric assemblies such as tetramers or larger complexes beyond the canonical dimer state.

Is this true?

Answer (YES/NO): YES